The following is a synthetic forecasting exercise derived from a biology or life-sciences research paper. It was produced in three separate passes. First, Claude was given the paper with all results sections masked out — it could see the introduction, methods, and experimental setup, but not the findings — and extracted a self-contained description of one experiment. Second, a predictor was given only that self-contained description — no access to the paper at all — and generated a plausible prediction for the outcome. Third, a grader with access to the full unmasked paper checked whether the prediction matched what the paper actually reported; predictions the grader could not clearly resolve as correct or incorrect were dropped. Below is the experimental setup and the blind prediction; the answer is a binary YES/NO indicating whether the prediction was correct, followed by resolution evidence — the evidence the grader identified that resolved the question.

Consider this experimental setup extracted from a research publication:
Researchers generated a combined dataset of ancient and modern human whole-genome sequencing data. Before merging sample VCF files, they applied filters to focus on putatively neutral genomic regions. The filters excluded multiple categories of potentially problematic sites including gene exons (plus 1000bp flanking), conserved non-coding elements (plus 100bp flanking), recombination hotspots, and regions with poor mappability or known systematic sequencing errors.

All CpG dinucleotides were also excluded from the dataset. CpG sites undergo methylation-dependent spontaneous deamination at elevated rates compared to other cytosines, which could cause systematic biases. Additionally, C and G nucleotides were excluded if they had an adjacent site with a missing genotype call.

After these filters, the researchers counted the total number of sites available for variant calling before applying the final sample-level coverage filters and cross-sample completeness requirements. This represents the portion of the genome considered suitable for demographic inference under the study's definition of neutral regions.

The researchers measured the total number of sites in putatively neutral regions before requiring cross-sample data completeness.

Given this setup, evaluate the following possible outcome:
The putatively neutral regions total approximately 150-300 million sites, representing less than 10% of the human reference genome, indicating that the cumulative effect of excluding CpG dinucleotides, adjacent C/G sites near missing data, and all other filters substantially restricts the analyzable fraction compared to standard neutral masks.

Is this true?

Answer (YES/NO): NO